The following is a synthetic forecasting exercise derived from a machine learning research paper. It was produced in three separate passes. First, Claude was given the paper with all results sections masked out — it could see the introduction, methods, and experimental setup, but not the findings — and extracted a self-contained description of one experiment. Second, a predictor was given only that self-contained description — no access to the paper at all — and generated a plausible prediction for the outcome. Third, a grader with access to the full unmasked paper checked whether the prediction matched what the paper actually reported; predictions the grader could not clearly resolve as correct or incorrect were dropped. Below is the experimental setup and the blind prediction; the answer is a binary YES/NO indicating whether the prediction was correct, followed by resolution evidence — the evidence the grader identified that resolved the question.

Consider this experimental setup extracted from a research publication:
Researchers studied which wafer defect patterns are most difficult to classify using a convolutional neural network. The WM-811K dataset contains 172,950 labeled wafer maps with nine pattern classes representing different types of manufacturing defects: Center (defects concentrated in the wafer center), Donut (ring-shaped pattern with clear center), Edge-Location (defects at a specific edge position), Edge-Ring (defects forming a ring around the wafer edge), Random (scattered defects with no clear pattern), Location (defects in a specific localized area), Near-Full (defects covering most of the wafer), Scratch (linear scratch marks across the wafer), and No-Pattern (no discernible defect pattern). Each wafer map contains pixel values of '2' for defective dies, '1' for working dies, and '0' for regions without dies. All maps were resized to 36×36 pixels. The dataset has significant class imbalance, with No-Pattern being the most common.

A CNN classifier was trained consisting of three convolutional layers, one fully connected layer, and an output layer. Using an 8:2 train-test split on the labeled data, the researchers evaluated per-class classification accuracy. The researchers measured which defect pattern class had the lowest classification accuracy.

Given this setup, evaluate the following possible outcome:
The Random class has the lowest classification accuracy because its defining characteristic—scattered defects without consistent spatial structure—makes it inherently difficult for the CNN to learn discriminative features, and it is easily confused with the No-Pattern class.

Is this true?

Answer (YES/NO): NO